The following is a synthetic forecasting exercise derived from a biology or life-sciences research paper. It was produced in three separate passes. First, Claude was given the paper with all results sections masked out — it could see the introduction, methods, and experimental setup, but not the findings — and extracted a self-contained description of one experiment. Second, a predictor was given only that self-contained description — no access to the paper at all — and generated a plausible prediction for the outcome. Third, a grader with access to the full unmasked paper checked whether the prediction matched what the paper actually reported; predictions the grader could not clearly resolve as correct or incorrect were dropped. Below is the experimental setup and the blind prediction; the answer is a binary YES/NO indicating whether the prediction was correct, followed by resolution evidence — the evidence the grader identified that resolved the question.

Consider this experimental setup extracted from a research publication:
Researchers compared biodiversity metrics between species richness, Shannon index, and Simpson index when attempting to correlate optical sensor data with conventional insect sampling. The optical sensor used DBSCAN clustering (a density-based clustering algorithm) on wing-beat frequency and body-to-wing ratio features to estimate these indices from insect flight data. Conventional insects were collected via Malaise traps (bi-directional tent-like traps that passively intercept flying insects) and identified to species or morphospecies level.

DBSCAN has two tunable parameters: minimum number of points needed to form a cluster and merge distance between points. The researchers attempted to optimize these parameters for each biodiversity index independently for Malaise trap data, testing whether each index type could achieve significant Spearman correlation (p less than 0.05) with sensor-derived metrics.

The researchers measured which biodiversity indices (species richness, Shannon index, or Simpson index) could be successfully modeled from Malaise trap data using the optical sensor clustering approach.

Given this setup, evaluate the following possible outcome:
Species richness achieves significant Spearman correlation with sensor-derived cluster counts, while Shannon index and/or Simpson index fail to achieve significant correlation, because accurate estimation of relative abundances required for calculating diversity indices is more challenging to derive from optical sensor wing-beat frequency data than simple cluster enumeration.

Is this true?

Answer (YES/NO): YES